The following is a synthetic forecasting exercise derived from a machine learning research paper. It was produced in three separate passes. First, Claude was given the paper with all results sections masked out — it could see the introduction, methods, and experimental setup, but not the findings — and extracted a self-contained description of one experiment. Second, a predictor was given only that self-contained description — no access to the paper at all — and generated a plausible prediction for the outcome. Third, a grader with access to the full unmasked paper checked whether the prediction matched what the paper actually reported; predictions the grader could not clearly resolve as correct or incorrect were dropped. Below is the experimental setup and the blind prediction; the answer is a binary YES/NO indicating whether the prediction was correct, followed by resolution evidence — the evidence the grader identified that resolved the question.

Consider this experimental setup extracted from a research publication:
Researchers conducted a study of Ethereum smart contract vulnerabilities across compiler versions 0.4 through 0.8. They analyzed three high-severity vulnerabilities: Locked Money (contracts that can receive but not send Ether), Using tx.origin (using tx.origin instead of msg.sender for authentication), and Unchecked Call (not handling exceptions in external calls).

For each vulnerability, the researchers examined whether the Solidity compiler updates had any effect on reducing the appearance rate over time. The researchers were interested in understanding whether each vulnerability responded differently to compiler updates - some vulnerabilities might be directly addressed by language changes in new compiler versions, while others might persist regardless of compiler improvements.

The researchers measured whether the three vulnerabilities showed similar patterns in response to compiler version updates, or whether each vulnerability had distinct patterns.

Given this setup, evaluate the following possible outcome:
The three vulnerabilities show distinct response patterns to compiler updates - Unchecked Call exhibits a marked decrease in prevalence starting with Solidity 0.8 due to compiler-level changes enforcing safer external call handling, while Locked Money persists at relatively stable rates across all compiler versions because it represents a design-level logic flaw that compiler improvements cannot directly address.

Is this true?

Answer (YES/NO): NO